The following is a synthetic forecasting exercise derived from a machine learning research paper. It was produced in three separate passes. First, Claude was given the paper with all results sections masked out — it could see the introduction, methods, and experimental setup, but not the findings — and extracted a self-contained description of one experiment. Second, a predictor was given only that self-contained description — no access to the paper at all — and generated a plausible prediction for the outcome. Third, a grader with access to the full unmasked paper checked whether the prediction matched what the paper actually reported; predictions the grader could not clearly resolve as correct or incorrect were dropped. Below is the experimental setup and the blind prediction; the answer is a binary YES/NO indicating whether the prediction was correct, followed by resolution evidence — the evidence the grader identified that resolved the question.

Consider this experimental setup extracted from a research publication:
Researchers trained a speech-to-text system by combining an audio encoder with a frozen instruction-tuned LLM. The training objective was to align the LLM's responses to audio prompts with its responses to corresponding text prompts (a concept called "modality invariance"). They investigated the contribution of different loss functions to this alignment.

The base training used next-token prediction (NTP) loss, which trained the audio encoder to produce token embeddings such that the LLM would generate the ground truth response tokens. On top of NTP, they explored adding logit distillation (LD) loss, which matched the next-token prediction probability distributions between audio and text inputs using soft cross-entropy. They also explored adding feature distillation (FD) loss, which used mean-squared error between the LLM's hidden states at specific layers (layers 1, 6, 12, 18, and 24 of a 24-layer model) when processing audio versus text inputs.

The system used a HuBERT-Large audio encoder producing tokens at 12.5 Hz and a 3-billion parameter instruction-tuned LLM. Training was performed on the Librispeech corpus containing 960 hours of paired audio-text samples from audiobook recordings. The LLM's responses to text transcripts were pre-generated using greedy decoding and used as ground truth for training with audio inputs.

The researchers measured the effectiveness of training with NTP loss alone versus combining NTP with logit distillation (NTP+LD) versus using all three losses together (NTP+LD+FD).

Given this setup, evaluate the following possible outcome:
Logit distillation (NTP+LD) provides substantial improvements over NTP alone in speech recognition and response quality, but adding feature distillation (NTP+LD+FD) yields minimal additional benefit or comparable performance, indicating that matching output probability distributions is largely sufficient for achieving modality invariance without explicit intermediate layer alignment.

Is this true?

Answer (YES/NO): NO